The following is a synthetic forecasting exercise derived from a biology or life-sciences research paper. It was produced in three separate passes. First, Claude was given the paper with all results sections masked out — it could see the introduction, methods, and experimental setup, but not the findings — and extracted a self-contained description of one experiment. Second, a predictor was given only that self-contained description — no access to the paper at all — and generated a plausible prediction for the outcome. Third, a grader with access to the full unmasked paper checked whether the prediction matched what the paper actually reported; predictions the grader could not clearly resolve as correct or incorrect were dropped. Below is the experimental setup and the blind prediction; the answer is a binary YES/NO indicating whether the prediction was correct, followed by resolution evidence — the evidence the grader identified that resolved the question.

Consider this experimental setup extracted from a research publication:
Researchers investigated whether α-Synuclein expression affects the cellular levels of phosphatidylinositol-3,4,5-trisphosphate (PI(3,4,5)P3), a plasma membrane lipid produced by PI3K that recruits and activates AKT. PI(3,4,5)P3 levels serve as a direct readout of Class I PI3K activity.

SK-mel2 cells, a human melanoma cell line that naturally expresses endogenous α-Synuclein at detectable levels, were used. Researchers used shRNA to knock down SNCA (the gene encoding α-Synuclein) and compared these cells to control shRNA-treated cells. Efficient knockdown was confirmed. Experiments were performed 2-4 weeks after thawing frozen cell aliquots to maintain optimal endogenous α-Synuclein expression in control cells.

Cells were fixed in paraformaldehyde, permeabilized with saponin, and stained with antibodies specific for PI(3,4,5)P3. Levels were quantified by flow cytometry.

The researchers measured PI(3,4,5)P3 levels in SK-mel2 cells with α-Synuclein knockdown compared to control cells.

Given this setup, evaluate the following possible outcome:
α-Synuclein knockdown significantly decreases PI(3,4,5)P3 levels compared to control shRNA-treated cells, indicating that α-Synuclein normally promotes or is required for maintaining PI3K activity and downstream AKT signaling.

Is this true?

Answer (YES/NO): NO